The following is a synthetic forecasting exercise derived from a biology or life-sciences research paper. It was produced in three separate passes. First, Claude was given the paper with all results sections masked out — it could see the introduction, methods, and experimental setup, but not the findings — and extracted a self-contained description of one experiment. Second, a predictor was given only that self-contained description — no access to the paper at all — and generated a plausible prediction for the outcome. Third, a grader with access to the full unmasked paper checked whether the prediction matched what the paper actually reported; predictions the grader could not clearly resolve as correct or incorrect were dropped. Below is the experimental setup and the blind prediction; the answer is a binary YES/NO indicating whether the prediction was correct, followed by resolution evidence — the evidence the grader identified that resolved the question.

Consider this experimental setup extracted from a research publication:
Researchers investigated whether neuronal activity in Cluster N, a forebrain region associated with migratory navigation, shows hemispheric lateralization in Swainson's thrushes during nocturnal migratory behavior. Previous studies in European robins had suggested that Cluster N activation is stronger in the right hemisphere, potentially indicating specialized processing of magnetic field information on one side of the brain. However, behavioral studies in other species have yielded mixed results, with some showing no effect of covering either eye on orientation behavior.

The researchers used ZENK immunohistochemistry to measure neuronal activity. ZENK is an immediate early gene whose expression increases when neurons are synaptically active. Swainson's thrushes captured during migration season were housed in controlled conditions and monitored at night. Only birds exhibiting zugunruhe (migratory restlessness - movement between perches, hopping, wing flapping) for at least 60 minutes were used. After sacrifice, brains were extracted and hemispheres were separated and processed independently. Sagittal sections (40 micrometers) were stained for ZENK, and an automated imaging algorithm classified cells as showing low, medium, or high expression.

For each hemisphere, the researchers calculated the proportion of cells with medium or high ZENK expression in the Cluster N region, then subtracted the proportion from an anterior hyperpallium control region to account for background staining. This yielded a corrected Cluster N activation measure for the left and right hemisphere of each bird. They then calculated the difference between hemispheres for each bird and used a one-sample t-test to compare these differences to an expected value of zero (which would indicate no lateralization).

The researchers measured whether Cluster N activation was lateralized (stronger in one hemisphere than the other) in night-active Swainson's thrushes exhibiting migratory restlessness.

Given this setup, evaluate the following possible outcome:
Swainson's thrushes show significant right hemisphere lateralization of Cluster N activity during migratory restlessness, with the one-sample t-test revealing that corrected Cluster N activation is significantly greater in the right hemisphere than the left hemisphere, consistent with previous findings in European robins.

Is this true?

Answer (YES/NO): NO